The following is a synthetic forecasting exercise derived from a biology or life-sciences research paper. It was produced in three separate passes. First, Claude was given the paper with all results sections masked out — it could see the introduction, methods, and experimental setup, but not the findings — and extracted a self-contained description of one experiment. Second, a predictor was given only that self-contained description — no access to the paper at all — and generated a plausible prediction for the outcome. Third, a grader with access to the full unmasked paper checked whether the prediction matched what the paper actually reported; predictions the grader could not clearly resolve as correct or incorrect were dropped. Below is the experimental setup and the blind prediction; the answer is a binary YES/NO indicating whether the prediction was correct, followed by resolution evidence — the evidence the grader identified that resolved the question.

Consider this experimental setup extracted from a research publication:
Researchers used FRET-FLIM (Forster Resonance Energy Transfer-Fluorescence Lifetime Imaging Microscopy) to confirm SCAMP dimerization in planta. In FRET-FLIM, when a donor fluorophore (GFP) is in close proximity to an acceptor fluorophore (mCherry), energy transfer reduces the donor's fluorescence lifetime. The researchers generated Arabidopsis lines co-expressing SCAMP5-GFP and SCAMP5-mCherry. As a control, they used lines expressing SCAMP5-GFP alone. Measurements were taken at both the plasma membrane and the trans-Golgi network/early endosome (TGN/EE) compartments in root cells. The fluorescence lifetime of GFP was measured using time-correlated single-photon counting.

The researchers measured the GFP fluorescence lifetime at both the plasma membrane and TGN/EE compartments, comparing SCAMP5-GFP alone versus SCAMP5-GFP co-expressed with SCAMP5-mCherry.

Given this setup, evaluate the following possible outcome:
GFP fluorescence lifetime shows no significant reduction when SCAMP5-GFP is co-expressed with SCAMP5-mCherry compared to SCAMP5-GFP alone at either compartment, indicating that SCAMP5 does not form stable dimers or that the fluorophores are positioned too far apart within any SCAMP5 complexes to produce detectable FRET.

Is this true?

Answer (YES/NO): NO